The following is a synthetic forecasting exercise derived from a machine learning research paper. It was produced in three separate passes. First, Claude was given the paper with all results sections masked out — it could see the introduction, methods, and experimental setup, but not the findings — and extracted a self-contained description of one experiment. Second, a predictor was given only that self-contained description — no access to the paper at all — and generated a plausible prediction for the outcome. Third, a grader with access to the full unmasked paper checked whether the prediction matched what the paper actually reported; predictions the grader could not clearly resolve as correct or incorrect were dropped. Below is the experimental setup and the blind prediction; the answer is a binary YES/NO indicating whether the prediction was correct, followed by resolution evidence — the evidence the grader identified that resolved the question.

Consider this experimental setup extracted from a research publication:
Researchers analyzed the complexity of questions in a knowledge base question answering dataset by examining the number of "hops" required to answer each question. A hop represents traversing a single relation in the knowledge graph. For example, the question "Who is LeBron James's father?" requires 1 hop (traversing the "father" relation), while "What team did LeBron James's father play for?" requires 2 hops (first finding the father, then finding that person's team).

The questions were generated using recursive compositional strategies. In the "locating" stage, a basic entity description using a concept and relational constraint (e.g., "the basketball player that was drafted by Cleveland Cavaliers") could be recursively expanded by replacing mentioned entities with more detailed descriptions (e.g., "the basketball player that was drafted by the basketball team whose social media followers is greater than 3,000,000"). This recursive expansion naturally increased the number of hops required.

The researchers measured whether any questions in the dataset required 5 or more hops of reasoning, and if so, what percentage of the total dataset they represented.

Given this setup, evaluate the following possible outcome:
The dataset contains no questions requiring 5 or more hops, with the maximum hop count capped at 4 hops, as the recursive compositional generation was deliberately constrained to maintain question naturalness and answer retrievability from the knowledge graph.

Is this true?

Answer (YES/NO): NO